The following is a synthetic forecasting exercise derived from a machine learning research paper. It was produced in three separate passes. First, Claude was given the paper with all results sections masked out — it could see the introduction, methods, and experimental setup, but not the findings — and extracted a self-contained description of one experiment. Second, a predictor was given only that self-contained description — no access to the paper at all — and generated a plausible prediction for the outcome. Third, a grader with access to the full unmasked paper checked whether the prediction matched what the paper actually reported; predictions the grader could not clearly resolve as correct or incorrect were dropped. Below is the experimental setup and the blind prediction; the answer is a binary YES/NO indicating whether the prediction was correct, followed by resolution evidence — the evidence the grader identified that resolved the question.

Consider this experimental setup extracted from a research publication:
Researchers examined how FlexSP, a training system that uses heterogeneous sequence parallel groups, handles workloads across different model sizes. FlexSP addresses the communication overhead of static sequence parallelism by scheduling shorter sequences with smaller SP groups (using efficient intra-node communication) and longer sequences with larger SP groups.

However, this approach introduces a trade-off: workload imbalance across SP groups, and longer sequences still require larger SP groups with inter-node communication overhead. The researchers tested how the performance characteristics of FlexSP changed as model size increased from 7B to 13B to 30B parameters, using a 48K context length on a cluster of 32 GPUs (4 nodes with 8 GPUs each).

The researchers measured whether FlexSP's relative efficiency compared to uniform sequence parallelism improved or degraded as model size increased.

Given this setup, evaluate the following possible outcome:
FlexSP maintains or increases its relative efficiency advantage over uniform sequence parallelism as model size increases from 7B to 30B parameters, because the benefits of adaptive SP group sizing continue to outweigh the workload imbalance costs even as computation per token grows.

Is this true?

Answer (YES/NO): NO